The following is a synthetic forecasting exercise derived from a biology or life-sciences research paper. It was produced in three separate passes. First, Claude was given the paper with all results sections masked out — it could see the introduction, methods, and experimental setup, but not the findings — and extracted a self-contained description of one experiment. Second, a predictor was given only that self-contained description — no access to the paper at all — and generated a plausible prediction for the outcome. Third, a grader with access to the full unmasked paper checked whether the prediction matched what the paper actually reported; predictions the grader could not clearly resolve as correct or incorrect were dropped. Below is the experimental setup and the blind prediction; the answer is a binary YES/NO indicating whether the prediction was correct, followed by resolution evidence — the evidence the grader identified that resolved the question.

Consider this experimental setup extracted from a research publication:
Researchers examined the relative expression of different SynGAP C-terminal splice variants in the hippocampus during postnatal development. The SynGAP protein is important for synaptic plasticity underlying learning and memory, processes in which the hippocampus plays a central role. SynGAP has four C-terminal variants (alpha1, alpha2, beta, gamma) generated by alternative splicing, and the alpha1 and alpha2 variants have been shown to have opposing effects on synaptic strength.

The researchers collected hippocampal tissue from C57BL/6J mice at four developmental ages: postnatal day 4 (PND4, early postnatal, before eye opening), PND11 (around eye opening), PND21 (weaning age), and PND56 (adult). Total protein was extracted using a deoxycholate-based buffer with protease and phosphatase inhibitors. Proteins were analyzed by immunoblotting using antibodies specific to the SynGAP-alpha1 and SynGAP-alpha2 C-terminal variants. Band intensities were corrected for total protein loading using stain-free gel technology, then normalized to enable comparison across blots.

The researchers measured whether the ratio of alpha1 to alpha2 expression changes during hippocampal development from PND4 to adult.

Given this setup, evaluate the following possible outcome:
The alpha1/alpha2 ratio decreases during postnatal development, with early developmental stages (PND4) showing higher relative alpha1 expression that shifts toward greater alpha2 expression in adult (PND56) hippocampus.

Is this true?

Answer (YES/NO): NO